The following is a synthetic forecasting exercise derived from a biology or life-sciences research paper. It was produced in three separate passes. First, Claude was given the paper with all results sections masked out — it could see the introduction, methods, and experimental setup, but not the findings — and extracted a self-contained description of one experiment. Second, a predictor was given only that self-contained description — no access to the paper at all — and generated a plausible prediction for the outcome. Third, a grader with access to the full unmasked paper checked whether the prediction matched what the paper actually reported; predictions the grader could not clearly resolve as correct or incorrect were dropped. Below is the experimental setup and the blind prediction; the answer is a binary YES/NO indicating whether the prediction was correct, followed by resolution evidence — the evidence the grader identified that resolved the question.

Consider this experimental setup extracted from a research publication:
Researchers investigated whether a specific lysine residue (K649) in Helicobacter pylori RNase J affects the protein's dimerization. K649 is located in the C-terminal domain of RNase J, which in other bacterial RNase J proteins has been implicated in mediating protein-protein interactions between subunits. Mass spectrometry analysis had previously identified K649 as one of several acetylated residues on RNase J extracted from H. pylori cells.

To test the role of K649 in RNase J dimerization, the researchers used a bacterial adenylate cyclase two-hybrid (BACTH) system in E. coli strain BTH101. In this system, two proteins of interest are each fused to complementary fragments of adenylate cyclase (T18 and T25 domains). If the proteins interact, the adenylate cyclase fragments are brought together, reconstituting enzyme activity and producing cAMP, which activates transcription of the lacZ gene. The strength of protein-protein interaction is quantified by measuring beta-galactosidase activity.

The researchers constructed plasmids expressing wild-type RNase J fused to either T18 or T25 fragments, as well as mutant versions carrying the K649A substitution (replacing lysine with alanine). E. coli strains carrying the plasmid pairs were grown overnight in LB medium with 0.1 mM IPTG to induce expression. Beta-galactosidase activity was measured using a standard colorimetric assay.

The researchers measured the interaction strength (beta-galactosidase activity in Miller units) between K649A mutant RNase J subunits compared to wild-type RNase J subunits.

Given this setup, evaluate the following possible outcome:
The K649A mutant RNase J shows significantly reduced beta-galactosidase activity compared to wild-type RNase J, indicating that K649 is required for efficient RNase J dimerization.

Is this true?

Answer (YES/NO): YES